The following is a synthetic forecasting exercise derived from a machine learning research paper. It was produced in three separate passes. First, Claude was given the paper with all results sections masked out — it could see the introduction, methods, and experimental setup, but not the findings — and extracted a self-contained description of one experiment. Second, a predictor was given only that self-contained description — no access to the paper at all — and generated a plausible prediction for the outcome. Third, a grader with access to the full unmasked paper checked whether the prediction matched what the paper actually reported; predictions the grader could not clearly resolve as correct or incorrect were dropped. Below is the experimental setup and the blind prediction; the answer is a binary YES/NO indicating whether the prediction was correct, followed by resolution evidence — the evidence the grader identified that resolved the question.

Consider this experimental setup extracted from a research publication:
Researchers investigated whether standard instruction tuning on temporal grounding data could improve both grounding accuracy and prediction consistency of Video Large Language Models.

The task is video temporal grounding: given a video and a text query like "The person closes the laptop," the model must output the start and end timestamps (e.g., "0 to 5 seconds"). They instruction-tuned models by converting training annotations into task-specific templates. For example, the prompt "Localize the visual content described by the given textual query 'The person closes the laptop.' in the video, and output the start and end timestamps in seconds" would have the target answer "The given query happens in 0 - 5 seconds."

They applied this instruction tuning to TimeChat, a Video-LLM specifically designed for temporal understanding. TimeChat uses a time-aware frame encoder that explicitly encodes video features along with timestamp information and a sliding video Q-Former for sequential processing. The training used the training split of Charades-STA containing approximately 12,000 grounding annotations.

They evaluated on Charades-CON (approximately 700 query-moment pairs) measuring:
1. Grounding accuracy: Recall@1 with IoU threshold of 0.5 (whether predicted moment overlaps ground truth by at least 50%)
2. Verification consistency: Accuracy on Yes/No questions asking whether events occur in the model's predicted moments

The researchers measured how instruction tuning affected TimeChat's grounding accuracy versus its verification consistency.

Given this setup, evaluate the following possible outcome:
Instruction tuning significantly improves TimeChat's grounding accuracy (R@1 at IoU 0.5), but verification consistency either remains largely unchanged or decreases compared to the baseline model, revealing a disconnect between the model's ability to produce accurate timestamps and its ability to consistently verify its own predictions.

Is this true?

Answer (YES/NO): YES